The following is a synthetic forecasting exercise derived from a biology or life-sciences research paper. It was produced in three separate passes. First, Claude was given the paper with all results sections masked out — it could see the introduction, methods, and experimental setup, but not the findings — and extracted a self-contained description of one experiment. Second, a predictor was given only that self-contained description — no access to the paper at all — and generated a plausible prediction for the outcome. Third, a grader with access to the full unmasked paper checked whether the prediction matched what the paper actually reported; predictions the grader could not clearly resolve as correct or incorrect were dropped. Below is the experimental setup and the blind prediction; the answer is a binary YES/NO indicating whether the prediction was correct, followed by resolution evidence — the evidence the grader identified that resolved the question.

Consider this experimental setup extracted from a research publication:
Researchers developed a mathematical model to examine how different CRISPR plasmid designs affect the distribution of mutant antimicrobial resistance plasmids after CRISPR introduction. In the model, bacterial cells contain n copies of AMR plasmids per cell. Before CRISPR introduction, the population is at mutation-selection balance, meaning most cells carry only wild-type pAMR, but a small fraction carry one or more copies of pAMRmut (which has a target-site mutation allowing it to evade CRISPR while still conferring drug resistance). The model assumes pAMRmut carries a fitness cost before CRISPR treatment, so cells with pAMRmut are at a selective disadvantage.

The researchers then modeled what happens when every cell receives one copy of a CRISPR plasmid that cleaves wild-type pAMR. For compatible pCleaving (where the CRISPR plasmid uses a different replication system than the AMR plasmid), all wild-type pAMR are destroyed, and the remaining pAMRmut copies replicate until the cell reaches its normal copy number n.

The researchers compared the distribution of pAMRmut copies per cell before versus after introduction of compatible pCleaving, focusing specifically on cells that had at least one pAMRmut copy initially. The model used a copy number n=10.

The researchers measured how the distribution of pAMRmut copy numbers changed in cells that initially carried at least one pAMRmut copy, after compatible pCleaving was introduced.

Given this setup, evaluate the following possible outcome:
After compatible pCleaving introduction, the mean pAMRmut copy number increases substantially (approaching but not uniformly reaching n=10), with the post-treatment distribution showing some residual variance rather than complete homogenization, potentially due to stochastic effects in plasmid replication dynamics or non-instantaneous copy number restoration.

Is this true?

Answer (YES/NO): NO